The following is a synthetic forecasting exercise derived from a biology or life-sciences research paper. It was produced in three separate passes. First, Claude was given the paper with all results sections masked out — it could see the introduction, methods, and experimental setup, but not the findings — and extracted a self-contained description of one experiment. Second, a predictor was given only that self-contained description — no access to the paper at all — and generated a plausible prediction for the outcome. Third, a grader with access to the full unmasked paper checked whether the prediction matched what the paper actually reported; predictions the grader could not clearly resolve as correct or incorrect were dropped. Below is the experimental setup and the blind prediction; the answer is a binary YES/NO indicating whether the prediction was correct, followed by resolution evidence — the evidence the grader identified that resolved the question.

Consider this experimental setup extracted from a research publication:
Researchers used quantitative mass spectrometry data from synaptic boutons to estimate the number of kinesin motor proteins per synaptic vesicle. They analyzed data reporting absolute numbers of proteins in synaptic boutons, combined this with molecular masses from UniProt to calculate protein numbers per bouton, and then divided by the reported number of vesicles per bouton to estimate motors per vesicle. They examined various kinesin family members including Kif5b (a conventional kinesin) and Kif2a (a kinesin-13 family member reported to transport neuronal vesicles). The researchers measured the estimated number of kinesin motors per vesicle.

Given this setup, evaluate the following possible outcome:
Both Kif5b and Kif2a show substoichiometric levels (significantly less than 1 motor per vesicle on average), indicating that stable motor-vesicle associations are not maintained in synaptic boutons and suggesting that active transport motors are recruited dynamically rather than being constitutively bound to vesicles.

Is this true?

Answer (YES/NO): NO